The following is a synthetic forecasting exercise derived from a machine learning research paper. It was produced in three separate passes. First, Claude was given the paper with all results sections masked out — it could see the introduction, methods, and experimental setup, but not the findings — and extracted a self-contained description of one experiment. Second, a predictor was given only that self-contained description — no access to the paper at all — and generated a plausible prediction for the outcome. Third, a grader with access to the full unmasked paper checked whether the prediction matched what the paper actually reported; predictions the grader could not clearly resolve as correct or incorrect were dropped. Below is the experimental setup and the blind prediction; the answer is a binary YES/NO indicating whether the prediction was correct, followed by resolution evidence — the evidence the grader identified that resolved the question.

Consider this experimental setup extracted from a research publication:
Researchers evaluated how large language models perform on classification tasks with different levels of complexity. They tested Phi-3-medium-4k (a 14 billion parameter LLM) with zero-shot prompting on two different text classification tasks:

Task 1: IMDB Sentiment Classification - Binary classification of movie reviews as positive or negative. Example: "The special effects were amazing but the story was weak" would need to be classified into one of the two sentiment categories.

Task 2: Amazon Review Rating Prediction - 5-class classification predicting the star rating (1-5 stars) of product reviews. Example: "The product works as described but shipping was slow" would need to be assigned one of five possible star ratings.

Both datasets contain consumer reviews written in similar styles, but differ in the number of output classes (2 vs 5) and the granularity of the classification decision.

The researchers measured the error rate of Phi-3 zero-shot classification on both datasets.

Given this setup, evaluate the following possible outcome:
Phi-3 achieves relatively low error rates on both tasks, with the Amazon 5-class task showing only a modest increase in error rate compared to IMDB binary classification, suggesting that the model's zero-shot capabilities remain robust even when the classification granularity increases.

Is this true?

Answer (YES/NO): NO